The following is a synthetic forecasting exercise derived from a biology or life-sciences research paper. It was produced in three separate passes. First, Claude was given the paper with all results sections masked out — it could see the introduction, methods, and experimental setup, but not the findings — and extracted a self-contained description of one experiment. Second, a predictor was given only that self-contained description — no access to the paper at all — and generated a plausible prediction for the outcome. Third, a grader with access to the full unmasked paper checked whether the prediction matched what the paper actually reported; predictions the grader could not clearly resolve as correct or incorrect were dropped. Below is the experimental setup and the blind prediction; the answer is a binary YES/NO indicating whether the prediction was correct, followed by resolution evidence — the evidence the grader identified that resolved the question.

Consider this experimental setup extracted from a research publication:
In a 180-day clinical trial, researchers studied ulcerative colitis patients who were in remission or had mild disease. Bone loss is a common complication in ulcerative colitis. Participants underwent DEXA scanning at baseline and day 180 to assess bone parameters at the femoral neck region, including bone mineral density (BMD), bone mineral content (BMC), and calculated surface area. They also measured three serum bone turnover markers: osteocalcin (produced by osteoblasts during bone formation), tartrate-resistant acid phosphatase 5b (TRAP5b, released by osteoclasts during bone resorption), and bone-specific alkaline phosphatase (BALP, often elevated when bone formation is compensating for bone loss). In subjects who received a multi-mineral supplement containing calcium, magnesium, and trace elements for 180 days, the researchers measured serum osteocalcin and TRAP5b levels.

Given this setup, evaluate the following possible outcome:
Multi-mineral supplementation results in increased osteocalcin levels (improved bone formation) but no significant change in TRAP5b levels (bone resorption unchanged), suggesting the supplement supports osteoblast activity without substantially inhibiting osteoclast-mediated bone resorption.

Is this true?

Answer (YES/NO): NO